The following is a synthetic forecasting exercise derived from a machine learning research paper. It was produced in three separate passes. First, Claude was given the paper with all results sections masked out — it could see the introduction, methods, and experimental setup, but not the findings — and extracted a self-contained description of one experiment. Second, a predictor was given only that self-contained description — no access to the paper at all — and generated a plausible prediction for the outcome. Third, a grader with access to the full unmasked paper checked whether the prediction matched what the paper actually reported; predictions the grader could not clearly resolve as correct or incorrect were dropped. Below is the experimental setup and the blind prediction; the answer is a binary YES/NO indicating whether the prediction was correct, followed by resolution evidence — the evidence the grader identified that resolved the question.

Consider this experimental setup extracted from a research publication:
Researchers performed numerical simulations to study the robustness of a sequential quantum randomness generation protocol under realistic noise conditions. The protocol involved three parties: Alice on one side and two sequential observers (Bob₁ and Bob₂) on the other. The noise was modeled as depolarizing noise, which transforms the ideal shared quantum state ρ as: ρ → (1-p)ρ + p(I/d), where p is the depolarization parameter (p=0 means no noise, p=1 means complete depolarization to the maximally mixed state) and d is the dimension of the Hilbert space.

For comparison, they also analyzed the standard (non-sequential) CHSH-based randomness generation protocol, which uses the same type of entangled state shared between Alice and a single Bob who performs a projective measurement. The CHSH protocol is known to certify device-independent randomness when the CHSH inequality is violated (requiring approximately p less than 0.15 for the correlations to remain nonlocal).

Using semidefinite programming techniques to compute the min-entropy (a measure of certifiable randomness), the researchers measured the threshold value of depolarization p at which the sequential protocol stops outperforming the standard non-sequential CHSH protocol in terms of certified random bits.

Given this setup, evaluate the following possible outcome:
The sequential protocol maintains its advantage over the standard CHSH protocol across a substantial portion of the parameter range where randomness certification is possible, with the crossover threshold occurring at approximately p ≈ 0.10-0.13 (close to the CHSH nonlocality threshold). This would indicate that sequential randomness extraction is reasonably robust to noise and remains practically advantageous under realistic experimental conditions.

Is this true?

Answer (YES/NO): NO